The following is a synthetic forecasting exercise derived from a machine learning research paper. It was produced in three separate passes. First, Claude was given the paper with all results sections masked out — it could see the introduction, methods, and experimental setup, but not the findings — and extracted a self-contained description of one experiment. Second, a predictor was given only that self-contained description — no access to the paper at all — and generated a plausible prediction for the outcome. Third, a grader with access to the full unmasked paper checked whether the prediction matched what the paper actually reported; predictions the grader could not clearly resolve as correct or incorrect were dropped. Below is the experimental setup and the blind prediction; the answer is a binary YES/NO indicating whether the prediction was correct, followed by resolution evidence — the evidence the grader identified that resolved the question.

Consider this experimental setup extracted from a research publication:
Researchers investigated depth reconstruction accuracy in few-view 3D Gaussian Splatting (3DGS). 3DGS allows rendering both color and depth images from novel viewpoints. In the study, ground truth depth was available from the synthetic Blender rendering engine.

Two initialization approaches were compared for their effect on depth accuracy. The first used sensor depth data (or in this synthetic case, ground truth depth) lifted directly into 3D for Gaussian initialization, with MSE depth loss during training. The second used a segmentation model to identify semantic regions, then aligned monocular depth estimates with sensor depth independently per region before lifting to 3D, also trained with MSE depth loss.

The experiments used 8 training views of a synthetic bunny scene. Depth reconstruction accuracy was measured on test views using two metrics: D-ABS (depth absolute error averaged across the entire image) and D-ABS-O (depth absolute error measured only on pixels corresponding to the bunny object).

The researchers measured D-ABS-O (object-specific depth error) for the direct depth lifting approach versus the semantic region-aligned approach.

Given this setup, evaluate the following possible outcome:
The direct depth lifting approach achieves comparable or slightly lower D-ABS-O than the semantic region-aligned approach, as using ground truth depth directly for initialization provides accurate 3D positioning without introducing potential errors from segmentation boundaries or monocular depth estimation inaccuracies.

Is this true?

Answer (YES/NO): NO